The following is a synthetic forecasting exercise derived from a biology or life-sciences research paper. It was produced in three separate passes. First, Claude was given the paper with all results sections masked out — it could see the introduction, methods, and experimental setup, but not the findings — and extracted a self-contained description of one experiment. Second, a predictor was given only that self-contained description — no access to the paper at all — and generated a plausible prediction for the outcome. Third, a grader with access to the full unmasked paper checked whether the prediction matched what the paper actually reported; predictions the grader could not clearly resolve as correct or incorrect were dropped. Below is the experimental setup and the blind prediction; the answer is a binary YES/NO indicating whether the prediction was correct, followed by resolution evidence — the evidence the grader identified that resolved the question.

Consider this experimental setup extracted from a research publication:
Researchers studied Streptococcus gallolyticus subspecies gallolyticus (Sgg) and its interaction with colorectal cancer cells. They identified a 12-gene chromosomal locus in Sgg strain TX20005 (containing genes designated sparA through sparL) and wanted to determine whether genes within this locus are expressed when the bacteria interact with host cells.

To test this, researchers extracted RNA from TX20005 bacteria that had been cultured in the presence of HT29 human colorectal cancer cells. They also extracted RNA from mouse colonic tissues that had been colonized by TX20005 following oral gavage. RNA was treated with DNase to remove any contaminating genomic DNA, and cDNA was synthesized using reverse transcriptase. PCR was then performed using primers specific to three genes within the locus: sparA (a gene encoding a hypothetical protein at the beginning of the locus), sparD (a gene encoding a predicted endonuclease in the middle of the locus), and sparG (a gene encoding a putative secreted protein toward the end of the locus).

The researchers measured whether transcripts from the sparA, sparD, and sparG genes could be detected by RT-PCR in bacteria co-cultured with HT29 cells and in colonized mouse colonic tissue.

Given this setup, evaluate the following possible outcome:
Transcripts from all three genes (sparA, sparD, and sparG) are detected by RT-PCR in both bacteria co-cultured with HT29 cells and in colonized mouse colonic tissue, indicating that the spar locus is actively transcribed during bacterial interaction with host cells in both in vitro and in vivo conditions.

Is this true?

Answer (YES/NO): YES